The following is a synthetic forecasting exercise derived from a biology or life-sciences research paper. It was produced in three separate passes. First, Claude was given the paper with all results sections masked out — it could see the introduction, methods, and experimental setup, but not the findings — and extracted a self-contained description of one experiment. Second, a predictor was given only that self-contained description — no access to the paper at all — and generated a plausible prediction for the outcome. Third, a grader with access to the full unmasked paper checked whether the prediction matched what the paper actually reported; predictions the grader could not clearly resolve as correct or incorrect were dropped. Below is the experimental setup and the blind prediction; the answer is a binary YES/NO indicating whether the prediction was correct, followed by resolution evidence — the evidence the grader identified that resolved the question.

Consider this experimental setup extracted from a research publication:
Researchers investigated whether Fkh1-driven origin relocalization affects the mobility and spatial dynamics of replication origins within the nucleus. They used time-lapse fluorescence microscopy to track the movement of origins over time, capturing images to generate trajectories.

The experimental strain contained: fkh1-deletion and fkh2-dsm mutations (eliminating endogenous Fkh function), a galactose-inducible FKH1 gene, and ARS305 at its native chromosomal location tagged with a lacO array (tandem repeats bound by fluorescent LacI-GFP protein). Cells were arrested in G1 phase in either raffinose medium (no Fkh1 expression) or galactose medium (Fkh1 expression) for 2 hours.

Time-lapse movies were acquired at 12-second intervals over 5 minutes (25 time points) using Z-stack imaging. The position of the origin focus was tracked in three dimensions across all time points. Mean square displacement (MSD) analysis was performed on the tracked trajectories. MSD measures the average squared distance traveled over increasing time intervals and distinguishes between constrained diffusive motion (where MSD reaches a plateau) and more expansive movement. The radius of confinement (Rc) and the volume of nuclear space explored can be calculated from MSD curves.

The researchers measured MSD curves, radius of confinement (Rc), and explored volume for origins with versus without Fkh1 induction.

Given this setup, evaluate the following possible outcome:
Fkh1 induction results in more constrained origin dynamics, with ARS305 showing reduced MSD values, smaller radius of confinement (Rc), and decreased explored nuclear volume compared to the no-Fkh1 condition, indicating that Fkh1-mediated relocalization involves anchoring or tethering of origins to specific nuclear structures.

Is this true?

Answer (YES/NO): NO